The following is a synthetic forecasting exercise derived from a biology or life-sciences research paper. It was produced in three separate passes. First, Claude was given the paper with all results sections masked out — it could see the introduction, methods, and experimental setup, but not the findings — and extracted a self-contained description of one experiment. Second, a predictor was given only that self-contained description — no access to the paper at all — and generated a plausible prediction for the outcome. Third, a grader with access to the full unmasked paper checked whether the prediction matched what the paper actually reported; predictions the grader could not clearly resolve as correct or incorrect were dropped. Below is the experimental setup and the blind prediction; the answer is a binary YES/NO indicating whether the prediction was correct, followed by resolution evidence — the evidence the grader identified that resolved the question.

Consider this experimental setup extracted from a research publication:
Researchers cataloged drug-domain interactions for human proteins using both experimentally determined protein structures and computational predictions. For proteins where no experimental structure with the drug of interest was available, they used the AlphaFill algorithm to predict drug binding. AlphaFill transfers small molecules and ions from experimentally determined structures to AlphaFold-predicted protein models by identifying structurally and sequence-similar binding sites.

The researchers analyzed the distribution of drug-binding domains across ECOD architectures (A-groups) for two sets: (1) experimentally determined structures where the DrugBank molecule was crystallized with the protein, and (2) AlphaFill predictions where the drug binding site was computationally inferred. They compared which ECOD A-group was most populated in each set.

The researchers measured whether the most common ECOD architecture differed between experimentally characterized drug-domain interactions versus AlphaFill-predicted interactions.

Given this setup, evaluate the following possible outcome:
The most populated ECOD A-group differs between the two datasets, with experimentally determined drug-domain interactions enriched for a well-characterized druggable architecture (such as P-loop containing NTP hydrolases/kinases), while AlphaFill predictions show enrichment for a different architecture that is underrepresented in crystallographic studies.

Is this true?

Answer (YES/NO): NO